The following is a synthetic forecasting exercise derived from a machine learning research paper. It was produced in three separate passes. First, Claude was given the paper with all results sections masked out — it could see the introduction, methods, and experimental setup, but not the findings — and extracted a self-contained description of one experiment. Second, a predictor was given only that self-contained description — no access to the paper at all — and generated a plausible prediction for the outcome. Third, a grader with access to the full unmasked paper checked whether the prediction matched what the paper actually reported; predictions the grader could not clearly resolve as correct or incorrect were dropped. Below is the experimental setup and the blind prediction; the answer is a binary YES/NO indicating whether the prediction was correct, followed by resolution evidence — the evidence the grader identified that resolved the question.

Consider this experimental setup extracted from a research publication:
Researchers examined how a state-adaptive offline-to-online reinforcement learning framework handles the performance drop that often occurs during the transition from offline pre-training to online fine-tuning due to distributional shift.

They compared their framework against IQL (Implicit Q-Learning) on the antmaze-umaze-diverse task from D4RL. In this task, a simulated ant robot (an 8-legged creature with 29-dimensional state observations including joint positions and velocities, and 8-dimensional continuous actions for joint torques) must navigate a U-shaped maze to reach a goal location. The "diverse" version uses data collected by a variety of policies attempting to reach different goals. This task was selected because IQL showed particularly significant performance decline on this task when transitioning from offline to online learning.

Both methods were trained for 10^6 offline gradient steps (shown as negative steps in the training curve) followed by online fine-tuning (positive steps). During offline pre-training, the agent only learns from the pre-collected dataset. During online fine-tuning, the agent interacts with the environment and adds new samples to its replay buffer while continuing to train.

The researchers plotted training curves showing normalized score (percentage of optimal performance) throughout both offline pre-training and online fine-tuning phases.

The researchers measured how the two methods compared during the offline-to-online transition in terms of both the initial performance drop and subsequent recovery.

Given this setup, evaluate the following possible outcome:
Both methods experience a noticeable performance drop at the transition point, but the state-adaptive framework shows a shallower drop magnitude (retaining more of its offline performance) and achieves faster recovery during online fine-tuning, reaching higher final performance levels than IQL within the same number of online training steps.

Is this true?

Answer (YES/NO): NO